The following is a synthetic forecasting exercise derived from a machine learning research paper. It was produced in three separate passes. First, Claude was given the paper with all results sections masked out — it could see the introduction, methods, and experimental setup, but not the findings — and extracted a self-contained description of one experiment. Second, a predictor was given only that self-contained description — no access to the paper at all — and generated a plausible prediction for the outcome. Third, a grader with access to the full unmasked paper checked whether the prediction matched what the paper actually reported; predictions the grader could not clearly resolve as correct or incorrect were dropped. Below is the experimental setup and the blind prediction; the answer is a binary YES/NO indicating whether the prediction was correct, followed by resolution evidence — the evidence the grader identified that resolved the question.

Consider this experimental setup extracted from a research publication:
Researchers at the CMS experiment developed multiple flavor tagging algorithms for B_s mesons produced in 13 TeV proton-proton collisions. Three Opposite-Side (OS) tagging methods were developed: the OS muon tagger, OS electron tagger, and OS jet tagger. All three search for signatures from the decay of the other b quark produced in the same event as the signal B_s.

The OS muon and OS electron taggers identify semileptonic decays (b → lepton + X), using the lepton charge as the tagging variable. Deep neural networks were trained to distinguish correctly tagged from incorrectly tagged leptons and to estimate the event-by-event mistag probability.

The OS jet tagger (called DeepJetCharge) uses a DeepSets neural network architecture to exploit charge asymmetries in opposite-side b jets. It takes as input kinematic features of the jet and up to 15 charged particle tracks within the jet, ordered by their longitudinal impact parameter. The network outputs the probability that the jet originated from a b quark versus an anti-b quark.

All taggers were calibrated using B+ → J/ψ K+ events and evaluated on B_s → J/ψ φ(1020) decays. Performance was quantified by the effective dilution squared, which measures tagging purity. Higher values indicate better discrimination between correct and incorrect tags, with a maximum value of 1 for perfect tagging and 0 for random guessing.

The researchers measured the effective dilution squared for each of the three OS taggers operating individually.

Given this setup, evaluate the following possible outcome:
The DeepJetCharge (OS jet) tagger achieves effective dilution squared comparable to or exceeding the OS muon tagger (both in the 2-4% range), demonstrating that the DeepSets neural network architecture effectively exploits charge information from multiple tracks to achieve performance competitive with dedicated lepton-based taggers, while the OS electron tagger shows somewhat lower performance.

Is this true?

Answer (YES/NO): NO